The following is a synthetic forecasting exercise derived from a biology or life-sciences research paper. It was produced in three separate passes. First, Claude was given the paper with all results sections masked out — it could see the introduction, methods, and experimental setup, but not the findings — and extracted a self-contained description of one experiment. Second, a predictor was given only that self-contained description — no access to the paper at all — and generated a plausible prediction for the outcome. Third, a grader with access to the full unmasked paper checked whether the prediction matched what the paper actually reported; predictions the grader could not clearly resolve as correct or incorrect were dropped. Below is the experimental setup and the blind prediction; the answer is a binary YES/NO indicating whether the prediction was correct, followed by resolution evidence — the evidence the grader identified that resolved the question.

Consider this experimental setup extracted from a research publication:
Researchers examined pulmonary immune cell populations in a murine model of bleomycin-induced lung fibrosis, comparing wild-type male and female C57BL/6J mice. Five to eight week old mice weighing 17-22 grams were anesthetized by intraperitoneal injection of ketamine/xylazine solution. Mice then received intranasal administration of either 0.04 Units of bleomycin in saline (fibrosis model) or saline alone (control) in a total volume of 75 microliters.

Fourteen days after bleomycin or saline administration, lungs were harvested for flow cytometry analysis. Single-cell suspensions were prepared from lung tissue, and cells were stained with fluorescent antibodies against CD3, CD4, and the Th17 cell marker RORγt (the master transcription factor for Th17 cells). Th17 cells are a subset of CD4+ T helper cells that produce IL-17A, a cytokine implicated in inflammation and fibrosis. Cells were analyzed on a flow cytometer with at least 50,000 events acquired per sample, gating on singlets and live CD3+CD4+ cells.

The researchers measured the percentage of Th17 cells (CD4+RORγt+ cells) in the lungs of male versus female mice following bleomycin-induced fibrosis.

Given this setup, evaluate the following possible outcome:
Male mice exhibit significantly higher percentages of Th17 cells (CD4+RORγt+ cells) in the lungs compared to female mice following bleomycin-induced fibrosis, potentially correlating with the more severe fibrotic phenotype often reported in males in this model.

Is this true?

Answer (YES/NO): YES